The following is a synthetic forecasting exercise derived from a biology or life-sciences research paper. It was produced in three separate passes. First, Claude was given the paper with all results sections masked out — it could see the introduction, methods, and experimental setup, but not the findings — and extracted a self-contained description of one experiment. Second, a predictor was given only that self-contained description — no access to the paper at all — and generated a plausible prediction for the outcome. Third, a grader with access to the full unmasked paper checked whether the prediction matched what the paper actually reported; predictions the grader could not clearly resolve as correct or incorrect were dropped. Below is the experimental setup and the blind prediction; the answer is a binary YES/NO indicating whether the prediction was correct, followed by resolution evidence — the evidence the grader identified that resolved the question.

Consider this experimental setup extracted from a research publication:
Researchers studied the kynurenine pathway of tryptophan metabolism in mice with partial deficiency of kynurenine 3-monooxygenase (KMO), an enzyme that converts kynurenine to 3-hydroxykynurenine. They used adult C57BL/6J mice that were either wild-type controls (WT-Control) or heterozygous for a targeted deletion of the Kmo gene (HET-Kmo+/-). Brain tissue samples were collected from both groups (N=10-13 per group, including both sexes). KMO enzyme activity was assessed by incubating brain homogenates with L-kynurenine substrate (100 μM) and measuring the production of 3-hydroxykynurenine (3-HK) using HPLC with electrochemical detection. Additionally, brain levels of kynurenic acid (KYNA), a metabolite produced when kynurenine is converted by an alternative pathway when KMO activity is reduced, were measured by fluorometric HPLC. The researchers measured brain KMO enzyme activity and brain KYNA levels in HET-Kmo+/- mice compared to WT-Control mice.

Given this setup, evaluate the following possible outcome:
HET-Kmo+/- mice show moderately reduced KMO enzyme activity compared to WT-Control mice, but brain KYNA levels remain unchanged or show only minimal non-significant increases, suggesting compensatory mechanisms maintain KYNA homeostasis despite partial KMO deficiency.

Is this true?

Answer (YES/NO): NO